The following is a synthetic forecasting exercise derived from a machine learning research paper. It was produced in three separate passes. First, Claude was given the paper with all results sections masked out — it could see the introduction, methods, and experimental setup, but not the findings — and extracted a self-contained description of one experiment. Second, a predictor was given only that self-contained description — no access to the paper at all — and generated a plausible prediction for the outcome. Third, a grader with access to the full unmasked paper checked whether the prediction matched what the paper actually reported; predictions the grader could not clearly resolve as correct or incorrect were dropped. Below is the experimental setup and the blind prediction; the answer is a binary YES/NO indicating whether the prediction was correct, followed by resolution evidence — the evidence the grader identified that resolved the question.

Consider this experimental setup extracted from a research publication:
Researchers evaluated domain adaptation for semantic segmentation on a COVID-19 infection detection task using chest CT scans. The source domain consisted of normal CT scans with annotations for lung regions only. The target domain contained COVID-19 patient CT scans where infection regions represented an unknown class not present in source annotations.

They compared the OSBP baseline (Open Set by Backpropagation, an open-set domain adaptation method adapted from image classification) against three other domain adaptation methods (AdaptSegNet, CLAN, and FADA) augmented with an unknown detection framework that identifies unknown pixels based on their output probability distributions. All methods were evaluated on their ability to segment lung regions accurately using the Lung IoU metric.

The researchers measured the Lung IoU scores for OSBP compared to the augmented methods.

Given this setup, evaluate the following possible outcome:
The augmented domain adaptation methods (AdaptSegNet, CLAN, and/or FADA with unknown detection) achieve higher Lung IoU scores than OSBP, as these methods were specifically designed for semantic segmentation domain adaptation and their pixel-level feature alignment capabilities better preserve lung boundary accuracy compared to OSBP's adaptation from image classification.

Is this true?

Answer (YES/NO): YES